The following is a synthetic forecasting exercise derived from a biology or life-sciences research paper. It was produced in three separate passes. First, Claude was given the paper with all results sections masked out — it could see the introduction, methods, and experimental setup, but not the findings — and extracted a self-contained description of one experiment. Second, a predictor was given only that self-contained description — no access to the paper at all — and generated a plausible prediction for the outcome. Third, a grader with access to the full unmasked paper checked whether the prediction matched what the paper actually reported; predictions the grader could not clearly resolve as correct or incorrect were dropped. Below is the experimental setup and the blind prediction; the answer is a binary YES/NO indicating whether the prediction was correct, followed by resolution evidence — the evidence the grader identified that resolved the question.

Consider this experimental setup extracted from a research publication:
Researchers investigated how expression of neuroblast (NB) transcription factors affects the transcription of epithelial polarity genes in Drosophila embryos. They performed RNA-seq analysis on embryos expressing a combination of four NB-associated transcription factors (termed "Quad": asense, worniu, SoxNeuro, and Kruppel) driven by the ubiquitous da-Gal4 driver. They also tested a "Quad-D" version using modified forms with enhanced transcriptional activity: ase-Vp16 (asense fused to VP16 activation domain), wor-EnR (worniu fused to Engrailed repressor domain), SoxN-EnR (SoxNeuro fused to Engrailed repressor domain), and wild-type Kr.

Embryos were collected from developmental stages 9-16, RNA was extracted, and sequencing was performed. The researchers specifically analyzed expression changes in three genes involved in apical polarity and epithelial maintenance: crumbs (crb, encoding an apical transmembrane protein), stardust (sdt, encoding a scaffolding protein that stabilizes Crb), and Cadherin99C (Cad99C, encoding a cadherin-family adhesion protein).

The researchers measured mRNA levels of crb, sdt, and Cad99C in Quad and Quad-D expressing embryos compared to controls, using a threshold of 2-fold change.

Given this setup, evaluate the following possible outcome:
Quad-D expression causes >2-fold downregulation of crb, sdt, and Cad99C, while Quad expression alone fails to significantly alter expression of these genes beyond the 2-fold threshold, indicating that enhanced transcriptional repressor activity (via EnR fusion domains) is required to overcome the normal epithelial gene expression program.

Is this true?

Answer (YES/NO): NO